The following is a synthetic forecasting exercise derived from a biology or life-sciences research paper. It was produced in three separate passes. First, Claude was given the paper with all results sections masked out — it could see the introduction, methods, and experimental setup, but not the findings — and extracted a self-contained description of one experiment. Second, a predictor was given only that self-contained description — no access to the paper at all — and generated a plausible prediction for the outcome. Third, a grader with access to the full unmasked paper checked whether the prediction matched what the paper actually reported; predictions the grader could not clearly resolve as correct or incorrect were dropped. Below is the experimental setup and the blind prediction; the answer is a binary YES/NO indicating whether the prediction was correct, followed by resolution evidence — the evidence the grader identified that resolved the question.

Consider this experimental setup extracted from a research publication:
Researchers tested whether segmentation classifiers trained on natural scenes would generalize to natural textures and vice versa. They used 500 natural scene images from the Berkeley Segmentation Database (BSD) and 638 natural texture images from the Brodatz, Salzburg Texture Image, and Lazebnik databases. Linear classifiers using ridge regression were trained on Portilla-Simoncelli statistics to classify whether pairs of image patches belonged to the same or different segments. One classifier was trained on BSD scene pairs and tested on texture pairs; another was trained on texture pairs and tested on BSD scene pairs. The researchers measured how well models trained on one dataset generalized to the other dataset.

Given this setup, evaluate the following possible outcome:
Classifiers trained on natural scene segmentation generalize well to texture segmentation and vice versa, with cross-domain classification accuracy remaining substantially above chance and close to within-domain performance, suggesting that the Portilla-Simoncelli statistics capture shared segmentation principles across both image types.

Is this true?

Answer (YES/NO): NO